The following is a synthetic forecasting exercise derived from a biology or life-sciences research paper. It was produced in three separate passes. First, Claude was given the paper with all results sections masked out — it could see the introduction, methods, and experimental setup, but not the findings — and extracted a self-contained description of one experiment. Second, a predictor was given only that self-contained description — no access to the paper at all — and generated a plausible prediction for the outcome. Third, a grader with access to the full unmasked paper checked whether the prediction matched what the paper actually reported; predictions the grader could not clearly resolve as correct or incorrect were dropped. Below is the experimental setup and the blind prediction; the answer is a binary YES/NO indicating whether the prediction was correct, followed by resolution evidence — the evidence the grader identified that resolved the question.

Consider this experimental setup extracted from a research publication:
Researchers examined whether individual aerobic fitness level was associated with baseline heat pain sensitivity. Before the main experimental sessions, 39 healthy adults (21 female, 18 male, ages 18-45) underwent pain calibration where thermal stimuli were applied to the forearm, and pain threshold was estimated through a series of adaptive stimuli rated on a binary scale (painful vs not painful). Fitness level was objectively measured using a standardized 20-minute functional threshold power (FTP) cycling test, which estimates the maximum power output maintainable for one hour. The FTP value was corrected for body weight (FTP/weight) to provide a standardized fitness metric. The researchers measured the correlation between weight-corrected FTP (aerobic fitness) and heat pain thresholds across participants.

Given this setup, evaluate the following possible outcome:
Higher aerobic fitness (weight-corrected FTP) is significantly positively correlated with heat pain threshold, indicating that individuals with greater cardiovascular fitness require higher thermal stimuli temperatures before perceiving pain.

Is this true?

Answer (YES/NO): NO